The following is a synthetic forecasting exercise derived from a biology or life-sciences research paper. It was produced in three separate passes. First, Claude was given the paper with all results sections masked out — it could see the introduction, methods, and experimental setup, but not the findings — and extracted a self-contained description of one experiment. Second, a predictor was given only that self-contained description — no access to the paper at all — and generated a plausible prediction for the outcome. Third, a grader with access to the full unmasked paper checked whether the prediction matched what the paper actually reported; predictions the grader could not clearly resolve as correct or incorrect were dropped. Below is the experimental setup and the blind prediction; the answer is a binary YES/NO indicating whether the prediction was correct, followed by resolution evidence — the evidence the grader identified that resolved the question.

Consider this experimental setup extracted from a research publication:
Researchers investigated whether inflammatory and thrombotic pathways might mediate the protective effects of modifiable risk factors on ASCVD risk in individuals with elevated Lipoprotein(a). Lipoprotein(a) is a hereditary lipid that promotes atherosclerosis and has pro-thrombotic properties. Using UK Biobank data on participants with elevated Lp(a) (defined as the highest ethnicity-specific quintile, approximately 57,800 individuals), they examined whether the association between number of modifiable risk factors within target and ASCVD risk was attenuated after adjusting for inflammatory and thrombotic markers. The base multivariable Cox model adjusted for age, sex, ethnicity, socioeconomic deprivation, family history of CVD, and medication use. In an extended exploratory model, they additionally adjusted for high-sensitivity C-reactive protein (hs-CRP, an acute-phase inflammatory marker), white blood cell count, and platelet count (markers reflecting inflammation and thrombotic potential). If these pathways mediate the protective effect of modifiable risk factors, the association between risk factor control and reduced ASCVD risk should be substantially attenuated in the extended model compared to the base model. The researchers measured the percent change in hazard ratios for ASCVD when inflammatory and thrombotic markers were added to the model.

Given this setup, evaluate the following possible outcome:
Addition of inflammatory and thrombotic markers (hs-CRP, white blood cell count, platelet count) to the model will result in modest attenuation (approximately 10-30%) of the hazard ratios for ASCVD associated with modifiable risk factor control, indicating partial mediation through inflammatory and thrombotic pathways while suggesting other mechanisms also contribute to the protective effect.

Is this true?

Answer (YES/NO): NO